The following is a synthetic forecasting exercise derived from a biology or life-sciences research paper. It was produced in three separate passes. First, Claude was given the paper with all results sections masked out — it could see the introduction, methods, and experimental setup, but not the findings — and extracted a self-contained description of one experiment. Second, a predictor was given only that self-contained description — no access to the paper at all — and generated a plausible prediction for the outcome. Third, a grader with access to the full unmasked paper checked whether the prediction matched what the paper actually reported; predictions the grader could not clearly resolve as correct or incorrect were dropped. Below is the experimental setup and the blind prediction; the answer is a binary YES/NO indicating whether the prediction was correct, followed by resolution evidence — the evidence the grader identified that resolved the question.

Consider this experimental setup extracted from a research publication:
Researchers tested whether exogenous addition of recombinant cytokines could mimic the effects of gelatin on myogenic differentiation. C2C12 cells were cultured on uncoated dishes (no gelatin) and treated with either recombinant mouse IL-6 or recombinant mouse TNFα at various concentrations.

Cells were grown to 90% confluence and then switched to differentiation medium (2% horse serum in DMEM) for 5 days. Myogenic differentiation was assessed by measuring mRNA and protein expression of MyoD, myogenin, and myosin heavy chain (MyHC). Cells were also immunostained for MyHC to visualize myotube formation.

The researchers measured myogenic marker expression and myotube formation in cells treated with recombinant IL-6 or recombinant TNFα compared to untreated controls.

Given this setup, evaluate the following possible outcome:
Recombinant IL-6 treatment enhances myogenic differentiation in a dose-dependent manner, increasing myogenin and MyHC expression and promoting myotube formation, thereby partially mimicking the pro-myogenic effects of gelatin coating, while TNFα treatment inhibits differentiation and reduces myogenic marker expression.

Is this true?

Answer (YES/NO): YES